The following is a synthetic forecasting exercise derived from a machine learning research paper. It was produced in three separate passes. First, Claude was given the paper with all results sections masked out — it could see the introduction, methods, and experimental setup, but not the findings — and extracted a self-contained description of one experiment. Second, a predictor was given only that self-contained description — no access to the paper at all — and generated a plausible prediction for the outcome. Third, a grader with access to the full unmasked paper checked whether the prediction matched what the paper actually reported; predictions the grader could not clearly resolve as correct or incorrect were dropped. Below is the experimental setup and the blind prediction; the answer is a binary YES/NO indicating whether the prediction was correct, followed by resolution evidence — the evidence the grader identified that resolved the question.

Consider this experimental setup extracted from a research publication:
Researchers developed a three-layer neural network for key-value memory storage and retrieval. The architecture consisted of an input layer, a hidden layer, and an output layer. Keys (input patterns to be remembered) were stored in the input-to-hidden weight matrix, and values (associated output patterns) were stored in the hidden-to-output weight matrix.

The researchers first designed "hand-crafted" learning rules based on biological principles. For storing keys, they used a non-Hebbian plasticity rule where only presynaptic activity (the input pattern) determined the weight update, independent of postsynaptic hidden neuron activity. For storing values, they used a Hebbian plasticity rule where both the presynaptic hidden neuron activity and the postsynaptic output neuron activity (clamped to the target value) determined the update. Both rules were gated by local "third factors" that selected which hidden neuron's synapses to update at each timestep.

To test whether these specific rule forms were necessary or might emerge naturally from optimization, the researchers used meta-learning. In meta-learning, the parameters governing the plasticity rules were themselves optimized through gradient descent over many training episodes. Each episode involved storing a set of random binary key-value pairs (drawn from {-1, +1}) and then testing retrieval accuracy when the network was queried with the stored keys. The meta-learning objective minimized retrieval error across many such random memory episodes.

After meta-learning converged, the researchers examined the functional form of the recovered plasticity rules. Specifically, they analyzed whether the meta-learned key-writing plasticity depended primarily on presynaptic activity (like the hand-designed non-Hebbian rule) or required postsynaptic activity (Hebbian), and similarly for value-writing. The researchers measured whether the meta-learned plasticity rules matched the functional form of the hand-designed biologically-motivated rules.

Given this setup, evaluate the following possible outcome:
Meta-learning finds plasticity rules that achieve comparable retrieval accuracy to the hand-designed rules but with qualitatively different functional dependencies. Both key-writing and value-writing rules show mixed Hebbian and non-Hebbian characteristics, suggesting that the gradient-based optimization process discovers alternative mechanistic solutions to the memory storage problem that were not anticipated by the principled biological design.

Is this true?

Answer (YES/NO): NO